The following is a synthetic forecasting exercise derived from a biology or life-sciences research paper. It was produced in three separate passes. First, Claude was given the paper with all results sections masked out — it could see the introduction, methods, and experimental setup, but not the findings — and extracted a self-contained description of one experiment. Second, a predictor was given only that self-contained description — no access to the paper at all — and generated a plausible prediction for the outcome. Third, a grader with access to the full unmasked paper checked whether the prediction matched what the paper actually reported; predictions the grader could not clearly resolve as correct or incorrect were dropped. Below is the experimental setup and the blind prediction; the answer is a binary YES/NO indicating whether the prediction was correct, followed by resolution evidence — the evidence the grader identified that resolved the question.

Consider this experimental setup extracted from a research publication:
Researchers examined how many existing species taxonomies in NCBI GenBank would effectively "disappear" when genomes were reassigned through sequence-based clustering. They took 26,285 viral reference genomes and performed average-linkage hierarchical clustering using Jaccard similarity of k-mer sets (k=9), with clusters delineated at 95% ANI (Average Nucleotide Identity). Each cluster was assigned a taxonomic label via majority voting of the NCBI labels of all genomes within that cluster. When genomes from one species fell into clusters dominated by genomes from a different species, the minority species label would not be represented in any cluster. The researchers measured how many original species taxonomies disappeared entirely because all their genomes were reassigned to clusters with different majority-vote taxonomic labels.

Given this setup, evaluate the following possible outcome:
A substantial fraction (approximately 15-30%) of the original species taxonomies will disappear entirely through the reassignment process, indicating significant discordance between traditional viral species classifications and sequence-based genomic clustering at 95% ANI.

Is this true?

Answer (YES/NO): NO